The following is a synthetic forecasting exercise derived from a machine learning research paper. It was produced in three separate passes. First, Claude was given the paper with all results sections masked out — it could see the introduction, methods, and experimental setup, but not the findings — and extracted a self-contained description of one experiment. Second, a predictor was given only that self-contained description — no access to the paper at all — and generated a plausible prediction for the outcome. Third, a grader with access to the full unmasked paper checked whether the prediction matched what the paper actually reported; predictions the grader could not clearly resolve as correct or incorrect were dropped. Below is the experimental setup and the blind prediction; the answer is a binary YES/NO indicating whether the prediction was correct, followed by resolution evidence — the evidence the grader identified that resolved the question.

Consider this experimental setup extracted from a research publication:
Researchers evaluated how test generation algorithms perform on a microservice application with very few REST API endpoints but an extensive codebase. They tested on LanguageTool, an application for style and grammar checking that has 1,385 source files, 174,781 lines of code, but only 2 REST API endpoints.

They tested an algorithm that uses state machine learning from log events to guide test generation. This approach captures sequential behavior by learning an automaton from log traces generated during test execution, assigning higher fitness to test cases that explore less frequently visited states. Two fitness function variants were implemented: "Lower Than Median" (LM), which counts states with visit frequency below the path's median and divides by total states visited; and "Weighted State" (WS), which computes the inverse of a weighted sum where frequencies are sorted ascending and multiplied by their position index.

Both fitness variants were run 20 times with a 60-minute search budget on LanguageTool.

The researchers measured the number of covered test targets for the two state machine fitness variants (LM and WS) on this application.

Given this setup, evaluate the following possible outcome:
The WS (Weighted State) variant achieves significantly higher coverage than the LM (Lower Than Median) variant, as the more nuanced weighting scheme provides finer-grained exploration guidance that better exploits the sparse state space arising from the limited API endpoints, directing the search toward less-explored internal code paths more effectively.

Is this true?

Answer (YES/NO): NO